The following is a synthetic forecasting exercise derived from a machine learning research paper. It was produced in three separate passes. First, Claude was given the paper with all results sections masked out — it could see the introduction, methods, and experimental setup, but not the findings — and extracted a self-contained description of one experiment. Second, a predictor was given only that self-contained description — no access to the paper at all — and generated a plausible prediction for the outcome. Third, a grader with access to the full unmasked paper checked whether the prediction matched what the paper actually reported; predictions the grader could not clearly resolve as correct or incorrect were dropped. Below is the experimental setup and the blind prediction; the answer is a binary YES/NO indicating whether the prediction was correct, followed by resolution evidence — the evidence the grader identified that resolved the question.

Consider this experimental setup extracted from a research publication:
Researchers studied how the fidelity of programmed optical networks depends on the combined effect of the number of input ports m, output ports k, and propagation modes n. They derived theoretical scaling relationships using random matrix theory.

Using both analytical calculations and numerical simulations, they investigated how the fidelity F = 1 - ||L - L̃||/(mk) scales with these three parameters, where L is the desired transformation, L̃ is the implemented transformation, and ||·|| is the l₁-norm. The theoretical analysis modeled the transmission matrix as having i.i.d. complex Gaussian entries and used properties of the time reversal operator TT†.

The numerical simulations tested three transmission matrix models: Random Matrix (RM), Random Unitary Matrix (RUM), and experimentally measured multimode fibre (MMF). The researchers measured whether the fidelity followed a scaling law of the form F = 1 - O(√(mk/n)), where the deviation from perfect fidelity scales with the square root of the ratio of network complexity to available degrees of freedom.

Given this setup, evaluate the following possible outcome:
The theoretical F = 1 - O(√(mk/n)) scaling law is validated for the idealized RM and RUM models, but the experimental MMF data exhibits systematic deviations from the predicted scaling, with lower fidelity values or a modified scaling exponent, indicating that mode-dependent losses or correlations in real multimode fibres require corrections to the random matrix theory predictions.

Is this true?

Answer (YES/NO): NO